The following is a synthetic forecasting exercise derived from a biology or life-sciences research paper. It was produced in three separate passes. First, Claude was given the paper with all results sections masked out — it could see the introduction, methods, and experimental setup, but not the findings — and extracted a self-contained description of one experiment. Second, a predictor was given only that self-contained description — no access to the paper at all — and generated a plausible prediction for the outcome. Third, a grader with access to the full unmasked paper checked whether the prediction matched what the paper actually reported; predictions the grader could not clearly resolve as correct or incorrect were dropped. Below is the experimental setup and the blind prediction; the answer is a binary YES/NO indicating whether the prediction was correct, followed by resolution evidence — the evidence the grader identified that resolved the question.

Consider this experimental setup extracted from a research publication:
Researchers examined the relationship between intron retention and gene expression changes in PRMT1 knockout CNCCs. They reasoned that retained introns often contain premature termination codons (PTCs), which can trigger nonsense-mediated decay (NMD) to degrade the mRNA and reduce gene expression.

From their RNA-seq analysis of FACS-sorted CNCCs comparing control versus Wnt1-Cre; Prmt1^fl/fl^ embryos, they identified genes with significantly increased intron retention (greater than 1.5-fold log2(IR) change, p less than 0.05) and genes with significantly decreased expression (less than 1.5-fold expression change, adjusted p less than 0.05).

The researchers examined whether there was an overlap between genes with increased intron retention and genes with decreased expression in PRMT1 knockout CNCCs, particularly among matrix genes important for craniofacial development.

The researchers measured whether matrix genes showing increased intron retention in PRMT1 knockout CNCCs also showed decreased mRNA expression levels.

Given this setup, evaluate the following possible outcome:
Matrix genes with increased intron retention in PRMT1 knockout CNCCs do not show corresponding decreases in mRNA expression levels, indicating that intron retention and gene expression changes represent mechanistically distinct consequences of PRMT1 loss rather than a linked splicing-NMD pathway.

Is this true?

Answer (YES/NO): NO